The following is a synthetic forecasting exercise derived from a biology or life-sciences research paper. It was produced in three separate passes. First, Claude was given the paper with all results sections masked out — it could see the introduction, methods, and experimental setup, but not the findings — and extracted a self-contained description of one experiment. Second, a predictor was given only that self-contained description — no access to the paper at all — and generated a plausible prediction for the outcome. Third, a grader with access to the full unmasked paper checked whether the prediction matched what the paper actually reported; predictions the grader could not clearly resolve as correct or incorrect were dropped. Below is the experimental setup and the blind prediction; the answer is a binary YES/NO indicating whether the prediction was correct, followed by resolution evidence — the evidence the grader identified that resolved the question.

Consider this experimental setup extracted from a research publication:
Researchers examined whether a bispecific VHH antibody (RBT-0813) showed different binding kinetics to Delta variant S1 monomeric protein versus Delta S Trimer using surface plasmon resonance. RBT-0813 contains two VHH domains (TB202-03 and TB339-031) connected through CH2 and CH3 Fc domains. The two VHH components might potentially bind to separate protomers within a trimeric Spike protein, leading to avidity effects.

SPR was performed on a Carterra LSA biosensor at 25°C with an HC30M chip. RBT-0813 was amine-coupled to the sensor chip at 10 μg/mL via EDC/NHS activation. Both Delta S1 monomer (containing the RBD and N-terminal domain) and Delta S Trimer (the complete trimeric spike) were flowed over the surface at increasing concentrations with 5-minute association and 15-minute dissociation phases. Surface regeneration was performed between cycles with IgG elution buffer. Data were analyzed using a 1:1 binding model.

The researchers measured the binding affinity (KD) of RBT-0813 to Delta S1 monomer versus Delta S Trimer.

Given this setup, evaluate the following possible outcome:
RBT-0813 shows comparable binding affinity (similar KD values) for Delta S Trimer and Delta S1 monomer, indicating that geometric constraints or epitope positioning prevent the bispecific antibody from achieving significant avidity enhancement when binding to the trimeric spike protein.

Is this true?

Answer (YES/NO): NO